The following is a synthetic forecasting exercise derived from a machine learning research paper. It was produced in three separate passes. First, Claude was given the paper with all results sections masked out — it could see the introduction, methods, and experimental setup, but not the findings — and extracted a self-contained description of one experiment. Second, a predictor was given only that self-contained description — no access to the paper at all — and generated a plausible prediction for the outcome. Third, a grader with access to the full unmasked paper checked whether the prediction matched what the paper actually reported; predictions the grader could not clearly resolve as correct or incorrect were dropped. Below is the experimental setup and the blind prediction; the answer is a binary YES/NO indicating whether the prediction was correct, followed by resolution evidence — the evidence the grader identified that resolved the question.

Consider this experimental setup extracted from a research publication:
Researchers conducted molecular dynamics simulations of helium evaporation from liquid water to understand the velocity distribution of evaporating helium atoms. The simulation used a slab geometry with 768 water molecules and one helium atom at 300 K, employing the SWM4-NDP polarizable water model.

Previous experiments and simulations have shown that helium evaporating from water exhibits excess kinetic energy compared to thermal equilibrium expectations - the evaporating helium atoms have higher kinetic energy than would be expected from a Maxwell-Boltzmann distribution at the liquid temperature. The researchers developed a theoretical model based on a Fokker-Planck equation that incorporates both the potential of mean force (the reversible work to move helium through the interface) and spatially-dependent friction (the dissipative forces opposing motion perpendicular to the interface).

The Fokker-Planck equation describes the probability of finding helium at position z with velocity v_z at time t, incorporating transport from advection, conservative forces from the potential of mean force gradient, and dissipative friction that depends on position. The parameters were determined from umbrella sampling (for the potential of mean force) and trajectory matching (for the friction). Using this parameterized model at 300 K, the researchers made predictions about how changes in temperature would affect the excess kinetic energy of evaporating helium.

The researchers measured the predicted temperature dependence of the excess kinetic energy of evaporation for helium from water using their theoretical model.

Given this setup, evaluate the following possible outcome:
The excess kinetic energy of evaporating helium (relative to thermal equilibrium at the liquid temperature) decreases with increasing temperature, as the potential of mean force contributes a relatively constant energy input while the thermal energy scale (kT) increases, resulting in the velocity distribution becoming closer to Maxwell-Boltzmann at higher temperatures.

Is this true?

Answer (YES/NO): NO